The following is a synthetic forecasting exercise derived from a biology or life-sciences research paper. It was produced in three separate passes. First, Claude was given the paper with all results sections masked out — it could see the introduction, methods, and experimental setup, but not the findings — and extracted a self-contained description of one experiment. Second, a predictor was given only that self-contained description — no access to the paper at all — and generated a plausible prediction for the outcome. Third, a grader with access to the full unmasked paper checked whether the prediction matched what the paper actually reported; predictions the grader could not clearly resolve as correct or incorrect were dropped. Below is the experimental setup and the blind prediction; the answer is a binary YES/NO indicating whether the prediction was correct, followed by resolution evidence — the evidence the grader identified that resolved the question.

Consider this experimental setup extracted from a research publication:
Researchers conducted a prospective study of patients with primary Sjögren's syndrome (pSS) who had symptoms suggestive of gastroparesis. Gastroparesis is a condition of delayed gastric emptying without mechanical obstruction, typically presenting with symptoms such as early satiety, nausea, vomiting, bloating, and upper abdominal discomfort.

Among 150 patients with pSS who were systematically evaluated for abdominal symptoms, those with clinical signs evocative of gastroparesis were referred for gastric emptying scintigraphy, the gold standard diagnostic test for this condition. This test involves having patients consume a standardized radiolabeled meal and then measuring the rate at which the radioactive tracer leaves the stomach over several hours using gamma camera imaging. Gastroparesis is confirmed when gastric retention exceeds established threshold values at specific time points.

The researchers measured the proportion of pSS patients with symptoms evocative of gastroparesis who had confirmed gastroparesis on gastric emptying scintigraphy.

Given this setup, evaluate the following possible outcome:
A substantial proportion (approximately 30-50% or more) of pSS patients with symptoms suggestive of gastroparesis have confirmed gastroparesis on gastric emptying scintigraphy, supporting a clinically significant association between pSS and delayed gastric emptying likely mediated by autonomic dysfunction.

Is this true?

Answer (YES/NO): YES